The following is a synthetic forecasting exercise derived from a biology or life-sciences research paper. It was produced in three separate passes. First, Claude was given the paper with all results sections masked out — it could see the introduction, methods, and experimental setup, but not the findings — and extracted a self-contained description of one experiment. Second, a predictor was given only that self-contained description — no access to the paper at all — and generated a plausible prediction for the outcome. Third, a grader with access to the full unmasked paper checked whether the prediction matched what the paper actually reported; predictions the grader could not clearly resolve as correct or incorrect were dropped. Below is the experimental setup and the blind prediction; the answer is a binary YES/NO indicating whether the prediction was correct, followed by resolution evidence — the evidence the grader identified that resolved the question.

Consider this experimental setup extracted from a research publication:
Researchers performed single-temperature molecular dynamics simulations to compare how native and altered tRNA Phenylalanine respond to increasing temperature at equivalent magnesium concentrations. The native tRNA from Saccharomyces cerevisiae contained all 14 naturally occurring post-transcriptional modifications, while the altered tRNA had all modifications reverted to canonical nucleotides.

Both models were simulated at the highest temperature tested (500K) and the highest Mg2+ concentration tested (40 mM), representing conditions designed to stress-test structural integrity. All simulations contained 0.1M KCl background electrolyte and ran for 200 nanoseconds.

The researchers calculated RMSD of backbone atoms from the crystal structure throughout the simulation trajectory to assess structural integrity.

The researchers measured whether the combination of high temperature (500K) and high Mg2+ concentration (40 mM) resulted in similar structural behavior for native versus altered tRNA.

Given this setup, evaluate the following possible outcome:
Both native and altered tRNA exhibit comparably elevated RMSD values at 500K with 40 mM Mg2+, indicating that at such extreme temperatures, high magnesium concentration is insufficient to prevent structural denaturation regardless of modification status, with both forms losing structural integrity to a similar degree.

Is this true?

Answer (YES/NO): NO